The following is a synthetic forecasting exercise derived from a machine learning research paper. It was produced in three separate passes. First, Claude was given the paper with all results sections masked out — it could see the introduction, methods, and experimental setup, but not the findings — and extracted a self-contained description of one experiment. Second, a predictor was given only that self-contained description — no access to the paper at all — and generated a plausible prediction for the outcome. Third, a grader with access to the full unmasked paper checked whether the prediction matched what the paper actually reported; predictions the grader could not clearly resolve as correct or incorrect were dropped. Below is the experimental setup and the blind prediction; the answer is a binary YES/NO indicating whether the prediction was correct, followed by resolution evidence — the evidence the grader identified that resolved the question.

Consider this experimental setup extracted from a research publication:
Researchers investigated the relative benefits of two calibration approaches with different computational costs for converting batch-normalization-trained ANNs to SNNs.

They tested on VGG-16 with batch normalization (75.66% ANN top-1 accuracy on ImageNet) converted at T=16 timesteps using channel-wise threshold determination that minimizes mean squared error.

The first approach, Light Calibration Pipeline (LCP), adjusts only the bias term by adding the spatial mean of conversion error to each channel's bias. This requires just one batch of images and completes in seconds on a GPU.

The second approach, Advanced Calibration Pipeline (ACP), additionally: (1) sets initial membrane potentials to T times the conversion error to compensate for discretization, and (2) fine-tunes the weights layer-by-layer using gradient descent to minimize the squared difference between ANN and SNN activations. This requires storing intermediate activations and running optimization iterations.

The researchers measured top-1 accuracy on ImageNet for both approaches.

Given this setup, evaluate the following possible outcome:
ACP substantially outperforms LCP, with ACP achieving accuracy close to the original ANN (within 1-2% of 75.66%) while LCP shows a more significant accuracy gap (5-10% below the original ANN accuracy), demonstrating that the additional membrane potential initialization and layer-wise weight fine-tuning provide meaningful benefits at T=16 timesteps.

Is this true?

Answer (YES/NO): NO